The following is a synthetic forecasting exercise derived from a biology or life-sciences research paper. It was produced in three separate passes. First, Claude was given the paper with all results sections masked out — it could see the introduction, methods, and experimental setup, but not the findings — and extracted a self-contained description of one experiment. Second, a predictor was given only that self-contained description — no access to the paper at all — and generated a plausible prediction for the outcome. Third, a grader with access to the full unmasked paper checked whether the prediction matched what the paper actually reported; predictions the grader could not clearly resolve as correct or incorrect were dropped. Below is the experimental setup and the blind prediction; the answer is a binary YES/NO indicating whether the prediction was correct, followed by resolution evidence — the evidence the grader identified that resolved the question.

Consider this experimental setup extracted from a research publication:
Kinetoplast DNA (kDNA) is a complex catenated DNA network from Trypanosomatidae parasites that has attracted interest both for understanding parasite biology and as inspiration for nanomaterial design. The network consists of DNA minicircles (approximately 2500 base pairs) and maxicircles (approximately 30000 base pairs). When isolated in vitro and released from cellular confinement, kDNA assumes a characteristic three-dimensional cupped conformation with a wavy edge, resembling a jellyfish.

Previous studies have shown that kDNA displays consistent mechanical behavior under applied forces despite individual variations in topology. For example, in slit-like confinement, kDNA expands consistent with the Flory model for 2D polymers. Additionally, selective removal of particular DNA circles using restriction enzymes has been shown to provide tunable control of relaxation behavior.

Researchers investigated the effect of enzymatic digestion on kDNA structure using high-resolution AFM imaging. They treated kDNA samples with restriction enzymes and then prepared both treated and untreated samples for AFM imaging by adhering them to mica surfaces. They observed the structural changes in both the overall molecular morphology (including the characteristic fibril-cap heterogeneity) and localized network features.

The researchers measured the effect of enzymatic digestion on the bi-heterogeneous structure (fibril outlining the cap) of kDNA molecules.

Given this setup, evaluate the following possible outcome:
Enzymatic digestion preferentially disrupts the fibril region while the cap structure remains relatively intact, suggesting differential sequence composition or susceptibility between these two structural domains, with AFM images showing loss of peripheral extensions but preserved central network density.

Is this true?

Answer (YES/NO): NO